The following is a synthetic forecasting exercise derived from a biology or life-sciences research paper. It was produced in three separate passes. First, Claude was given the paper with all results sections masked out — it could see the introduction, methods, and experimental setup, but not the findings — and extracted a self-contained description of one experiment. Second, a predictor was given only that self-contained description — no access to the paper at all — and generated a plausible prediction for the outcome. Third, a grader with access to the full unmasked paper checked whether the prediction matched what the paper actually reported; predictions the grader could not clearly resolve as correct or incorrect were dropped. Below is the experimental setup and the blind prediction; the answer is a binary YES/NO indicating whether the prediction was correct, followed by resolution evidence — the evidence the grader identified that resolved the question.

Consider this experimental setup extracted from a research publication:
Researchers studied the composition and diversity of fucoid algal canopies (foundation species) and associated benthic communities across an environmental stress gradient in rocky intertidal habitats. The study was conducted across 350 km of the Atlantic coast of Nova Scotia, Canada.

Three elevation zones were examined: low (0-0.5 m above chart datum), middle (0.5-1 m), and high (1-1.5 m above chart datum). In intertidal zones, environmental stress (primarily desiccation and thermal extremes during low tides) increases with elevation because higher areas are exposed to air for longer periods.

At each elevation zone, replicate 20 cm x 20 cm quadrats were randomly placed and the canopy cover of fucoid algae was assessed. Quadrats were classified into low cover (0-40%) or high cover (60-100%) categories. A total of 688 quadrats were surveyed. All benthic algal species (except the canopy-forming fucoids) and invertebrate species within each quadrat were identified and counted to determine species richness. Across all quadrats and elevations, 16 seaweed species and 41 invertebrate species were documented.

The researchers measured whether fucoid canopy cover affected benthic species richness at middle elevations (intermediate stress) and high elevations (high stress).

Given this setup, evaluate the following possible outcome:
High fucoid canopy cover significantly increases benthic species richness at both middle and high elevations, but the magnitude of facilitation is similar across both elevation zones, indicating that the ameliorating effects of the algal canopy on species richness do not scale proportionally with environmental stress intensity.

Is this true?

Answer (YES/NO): NO